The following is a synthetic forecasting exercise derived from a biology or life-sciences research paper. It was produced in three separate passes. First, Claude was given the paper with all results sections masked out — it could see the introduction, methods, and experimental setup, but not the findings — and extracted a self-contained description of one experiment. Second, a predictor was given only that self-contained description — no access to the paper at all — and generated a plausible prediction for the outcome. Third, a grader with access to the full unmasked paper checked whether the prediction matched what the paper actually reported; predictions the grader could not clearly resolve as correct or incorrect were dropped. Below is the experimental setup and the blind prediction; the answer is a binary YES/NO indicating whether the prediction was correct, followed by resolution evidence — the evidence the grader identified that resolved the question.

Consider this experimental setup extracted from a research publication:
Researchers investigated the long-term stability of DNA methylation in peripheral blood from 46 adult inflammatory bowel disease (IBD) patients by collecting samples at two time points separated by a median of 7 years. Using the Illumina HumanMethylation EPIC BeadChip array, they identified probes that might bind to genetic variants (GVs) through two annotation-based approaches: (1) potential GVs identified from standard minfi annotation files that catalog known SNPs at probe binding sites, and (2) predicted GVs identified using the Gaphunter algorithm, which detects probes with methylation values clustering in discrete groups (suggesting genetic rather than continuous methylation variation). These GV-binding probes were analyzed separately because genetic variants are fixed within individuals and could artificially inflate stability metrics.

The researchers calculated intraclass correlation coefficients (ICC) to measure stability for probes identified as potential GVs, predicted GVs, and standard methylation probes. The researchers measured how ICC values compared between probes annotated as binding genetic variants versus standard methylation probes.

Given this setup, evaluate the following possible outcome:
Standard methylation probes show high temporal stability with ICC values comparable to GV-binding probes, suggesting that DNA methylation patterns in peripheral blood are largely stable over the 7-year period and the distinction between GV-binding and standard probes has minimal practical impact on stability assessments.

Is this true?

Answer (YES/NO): NO